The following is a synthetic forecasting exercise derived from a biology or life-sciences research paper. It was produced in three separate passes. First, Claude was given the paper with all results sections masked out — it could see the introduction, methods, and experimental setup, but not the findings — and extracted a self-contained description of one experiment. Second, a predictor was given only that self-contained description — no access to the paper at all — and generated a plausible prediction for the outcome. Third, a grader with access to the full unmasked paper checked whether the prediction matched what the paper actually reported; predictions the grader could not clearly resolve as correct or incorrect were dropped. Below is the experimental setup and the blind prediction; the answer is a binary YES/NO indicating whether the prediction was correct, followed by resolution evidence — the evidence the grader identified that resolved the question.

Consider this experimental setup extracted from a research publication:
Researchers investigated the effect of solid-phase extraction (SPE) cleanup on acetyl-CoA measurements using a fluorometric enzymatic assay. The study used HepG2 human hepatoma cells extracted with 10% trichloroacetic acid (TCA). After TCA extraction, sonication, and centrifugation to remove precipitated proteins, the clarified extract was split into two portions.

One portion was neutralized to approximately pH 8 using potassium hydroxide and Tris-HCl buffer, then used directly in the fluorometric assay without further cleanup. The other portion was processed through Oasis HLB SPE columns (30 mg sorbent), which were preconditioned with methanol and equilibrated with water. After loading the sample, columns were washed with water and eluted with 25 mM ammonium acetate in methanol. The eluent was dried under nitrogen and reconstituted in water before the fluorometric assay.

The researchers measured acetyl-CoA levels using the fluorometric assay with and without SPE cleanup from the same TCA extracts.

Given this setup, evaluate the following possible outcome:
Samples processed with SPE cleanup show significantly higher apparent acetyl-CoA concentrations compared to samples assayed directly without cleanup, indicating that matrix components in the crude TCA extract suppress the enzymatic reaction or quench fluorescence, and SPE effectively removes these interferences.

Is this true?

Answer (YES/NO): NO